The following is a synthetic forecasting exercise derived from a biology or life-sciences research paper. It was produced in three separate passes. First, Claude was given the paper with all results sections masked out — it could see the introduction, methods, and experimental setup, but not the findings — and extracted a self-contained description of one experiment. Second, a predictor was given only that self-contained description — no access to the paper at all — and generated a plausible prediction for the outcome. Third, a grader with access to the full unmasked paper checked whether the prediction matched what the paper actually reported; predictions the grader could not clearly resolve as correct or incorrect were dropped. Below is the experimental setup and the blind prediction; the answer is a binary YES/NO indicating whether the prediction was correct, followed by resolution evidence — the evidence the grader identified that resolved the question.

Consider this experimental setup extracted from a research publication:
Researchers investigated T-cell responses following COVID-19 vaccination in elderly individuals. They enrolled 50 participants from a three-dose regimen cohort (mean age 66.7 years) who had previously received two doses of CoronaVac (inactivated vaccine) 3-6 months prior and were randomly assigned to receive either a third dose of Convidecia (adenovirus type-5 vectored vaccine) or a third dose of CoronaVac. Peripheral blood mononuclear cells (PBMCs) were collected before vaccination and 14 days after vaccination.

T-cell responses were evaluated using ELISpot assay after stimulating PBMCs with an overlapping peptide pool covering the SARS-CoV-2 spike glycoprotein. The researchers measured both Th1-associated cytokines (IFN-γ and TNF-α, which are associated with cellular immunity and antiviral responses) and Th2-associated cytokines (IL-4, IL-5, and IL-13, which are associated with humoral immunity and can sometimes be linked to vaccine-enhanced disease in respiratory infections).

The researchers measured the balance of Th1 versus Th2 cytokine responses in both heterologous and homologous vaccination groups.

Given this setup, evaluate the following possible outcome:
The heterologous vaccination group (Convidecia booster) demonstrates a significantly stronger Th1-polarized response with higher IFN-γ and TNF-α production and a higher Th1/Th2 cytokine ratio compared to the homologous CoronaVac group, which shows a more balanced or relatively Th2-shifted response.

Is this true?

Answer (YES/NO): NO